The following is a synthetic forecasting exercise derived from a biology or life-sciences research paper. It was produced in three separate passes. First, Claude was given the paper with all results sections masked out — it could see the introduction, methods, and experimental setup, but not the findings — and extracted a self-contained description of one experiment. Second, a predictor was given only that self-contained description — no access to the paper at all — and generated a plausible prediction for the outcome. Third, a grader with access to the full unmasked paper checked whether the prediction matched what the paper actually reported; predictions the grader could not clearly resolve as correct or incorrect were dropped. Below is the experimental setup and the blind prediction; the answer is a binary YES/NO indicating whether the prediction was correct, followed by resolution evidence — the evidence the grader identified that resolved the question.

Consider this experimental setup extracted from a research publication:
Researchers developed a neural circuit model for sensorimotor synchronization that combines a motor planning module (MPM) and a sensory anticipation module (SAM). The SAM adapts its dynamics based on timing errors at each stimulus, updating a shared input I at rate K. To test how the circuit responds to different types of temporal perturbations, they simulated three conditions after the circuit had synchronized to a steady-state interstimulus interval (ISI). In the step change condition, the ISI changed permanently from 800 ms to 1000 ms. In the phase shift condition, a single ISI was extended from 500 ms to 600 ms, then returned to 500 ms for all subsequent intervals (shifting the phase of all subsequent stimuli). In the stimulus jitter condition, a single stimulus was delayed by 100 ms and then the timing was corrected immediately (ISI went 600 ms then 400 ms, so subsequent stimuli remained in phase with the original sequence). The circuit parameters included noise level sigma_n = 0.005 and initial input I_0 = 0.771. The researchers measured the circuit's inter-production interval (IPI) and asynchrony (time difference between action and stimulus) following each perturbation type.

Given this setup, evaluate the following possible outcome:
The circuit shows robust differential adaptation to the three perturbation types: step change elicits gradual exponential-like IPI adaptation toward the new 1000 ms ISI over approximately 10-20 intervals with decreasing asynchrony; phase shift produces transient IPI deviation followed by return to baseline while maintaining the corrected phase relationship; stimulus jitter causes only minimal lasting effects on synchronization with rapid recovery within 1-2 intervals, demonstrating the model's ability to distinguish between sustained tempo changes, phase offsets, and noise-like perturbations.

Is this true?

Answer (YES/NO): NO